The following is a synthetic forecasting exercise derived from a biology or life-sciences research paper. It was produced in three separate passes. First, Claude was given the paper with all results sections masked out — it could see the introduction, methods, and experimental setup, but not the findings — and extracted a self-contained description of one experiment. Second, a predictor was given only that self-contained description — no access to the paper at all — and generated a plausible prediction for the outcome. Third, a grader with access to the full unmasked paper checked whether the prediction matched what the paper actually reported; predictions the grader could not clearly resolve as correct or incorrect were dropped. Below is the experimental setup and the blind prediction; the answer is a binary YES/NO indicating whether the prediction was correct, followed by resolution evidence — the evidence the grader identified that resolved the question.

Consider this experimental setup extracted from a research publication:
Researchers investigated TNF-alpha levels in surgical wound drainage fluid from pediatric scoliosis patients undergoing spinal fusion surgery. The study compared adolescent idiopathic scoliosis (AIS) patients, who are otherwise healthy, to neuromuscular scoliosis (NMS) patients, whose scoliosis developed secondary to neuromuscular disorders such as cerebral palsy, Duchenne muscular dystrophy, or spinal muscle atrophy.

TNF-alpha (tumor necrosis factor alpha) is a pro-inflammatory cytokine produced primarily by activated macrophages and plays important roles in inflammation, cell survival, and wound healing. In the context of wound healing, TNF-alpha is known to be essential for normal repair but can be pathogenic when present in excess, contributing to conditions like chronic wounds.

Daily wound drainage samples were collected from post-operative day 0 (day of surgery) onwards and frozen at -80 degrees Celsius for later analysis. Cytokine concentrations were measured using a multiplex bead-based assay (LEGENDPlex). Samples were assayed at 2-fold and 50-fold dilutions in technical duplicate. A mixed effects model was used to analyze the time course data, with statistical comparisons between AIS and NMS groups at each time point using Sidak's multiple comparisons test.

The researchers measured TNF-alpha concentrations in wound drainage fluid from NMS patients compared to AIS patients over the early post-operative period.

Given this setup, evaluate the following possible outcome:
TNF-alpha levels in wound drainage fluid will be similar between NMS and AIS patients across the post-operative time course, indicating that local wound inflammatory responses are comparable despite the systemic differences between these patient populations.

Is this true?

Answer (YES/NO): NO